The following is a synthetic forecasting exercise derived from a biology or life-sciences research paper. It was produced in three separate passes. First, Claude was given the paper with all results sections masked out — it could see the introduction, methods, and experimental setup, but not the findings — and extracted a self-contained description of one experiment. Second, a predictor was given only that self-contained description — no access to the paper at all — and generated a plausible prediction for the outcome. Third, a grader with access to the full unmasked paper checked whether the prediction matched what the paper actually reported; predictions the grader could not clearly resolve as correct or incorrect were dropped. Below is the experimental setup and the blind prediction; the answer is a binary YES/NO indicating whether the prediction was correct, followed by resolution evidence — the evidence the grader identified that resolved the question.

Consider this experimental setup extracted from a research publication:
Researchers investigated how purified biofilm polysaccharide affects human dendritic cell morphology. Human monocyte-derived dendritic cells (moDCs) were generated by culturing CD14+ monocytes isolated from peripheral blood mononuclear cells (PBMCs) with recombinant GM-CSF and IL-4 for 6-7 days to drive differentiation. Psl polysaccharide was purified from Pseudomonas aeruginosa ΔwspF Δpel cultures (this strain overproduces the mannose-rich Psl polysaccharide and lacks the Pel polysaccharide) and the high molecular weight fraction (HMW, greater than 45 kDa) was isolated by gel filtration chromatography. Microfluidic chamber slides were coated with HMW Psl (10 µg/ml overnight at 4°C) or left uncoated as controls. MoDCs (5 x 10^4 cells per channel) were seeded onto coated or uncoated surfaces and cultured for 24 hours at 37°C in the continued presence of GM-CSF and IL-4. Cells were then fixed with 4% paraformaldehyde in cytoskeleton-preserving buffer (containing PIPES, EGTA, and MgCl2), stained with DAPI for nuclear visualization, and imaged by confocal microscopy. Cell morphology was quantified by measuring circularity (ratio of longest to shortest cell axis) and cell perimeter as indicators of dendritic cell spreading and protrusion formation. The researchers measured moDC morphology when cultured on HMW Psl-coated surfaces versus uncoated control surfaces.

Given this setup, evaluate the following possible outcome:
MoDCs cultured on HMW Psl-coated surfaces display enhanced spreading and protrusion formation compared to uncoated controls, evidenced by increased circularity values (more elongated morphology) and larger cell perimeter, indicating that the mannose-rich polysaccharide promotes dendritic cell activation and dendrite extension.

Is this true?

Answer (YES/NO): NO